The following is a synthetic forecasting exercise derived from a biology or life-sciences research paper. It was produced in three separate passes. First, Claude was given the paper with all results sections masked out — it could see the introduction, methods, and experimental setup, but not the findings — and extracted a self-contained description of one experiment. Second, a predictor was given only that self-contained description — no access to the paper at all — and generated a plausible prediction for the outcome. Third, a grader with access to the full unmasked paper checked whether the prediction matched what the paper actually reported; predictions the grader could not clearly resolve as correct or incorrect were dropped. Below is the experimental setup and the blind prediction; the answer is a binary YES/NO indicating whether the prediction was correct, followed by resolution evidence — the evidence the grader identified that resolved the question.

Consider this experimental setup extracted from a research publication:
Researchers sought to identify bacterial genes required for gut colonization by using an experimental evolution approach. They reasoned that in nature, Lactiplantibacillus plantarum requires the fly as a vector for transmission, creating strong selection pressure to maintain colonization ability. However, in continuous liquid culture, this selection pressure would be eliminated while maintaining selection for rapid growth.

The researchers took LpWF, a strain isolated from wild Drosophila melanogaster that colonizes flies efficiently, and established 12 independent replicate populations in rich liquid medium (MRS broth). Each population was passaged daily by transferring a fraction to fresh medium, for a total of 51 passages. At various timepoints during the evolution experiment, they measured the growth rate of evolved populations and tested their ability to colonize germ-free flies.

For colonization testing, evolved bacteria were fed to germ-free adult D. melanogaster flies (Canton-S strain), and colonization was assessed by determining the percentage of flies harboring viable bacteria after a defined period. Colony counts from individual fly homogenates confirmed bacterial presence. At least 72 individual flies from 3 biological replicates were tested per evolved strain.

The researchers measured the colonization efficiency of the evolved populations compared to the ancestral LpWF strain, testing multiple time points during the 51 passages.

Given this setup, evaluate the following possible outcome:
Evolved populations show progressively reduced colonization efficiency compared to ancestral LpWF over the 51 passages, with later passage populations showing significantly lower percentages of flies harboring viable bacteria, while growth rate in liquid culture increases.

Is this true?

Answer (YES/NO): NO